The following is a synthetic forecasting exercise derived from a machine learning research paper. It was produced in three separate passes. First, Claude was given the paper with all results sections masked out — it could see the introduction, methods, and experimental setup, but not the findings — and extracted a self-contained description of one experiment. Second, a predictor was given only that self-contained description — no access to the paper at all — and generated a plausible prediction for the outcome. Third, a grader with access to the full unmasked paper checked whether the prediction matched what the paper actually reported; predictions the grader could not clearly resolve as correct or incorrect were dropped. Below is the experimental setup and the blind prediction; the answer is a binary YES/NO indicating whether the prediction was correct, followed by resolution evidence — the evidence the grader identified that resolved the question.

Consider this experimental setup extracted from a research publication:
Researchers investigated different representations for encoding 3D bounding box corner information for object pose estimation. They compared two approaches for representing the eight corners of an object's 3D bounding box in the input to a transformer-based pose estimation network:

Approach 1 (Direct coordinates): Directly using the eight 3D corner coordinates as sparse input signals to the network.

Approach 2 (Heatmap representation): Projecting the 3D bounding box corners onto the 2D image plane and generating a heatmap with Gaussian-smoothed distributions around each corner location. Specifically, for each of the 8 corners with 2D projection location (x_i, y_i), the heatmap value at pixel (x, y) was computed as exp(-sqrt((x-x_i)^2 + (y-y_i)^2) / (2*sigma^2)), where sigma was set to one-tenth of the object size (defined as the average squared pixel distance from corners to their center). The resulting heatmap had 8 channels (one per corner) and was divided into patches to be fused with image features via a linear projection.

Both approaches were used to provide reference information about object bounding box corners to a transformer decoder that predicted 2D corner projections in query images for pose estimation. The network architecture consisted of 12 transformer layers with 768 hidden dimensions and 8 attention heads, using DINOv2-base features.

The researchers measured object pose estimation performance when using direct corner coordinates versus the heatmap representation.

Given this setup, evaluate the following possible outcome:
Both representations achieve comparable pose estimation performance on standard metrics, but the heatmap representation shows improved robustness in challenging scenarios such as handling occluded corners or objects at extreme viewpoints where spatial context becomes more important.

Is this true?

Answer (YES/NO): NO